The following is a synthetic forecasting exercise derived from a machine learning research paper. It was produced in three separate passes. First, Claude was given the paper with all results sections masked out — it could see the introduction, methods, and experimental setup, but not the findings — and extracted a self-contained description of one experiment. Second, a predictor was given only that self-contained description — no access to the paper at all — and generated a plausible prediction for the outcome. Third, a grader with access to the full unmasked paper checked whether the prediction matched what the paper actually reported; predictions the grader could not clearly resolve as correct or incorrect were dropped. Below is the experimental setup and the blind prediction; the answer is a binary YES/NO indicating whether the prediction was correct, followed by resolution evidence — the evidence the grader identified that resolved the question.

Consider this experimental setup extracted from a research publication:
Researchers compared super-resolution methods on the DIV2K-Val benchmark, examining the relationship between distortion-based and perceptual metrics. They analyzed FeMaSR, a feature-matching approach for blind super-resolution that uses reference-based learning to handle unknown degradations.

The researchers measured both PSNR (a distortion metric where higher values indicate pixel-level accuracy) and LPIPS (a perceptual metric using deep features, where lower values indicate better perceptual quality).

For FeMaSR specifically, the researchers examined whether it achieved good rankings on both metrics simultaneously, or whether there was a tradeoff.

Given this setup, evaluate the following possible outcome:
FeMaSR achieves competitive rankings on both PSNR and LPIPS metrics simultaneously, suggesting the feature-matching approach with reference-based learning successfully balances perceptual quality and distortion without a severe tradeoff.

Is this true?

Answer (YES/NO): NO